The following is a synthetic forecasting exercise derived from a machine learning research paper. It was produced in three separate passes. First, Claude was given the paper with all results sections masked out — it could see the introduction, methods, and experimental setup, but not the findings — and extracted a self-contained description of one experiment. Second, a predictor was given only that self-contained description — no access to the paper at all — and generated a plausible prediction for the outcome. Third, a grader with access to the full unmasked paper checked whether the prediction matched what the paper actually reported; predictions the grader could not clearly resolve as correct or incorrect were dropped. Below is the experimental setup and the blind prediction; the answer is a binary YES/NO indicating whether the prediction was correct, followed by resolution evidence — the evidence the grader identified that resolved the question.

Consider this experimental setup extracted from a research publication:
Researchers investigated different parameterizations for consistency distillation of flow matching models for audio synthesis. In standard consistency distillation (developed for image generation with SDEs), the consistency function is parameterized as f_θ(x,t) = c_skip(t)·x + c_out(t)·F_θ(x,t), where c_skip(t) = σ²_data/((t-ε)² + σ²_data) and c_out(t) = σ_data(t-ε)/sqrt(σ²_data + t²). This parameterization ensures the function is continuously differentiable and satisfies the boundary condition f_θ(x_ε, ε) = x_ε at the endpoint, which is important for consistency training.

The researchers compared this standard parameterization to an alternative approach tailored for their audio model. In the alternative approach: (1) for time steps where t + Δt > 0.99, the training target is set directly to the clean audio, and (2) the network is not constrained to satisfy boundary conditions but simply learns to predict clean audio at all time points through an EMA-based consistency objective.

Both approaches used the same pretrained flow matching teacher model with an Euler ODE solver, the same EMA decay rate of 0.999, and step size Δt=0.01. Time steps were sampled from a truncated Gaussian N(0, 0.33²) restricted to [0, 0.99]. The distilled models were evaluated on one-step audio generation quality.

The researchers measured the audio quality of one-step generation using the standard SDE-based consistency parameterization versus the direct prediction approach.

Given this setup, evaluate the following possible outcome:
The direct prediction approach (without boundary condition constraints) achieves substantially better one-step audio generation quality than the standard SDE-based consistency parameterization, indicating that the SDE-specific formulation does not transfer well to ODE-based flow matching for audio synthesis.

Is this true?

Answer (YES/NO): YES